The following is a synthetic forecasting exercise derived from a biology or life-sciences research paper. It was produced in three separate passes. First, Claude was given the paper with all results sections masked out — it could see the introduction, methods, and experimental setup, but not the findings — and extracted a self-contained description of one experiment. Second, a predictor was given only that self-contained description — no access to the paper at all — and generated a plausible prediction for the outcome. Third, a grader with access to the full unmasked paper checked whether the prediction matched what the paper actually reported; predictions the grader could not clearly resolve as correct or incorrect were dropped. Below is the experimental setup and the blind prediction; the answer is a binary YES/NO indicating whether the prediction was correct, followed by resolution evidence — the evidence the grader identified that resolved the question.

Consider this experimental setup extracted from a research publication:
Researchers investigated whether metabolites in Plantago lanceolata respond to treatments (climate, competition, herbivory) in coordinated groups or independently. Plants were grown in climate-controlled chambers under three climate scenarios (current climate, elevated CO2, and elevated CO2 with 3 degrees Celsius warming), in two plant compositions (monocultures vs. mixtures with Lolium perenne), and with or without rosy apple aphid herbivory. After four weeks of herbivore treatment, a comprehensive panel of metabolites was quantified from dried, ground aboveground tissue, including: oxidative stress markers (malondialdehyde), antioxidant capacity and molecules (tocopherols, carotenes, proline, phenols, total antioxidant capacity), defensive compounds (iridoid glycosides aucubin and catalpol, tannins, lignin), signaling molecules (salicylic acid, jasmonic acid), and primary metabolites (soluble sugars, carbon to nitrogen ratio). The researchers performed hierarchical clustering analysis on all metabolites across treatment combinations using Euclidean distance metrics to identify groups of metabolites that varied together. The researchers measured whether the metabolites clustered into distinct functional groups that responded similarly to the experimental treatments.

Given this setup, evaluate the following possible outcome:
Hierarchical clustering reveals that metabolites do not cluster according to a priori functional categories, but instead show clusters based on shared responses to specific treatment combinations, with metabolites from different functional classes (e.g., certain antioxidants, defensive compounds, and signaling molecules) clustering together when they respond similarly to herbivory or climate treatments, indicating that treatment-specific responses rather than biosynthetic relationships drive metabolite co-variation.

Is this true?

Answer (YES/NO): YES